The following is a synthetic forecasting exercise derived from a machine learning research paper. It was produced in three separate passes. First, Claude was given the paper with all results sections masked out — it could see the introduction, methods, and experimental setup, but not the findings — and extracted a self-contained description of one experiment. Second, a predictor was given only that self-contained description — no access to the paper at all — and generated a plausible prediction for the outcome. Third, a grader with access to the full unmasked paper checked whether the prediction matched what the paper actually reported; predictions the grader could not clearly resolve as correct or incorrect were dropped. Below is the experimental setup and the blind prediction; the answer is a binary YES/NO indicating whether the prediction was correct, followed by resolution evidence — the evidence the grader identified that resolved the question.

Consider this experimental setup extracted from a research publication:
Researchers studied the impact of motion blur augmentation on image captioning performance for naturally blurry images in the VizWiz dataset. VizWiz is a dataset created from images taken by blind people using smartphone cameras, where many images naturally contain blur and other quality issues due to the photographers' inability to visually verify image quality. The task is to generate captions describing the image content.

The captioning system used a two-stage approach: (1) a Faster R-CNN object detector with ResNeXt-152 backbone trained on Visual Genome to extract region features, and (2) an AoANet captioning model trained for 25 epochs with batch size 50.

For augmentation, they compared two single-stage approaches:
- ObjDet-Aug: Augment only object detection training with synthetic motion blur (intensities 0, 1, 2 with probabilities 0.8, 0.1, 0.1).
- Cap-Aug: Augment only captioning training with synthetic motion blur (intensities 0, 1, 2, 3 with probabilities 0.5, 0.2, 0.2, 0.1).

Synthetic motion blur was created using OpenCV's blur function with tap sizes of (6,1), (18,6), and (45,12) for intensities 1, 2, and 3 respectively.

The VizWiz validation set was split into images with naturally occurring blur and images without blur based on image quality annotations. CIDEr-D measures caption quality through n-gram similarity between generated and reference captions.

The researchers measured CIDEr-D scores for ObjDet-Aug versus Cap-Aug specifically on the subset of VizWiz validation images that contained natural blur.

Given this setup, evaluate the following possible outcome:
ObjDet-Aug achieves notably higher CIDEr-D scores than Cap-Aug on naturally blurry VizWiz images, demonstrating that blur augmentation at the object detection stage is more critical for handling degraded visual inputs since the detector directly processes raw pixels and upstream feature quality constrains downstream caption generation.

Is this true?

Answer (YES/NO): NO